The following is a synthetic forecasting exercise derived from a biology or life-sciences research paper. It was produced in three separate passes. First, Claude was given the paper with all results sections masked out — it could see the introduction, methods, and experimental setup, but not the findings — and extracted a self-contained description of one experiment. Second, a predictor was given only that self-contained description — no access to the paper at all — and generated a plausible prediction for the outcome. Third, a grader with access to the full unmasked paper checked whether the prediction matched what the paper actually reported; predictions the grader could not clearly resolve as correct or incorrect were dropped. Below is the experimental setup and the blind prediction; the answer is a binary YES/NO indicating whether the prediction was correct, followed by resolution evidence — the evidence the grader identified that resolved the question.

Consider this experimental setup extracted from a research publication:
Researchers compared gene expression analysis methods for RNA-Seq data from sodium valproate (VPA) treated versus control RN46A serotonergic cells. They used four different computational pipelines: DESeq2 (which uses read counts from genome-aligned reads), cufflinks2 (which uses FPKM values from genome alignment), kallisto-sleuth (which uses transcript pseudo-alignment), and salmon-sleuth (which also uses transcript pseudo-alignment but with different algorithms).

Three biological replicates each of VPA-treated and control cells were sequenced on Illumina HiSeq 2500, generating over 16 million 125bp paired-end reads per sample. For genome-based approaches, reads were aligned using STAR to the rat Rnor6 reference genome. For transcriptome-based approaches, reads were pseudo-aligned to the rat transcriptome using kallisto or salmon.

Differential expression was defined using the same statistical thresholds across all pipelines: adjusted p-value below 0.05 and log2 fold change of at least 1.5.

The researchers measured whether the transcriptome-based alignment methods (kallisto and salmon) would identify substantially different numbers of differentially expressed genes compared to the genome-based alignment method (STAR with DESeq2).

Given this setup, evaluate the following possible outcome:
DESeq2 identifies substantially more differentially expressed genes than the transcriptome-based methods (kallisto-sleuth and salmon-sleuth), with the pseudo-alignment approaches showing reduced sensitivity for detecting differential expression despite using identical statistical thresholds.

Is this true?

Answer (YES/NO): YES